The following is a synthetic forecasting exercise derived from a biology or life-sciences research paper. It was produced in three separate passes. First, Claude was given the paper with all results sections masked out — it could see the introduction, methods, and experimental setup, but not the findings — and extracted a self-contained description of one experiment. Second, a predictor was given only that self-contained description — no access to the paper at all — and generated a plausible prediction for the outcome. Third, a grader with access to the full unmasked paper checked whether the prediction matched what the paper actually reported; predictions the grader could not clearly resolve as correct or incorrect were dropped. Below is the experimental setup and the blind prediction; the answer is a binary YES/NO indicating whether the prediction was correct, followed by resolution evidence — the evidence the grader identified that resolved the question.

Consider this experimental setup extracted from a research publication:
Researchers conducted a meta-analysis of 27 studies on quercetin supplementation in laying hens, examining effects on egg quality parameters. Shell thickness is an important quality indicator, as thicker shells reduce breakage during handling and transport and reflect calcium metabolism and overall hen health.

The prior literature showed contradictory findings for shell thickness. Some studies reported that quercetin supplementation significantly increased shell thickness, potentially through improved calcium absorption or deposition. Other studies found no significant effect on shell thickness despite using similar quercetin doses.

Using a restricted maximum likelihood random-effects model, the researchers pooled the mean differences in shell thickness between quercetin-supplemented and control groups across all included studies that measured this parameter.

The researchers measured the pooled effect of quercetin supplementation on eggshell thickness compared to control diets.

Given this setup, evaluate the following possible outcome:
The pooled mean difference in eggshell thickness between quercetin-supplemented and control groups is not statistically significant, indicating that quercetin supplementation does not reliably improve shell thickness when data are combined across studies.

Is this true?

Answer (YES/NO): NO